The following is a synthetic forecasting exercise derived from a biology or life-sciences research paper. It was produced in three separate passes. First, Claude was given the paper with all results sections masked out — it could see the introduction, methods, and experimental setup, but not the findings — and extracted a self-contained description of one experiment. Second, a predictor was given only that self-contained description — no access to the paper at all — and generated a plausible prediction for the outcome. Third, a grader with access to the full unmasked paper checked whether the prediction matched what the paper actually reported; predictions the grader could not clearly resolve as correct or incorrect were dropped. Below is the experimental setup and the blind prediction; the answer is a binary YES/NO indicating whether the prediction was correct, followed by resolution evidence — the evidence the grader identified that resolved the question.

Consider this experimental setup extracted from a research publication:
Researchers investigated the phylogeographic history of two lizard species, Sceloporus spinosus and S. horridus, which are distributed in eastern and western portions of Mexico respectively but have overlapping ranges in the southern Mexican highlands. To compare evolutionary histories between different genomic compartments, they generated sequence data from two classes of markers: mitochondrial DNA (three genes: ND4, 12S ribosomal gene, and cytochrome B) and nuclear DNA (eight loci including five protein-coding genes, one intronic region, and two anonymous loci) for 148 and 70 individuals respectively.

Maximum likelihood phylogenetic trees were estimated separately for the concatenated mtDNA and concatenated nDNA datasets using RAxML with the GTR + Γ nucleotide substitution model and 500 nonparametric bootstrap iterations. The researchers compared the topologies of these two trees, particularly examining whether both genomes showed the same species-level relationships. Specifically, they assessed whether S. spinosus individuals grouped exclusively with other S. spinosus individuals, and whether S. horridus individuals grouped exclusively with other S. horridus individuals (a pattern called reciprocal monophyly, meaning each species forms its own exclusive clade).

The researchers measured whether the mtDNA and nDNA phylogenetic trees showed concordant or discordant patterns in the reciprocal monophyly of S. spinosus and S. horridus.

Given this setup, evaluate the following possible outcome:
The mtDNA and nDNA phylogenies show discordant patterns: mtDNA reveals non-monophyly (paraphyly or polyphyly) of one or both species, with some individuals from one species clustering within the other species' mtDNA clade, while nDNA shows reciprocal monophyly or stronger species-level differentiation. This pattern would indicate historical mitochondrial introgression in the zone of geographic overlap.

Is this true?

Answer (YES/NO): YES